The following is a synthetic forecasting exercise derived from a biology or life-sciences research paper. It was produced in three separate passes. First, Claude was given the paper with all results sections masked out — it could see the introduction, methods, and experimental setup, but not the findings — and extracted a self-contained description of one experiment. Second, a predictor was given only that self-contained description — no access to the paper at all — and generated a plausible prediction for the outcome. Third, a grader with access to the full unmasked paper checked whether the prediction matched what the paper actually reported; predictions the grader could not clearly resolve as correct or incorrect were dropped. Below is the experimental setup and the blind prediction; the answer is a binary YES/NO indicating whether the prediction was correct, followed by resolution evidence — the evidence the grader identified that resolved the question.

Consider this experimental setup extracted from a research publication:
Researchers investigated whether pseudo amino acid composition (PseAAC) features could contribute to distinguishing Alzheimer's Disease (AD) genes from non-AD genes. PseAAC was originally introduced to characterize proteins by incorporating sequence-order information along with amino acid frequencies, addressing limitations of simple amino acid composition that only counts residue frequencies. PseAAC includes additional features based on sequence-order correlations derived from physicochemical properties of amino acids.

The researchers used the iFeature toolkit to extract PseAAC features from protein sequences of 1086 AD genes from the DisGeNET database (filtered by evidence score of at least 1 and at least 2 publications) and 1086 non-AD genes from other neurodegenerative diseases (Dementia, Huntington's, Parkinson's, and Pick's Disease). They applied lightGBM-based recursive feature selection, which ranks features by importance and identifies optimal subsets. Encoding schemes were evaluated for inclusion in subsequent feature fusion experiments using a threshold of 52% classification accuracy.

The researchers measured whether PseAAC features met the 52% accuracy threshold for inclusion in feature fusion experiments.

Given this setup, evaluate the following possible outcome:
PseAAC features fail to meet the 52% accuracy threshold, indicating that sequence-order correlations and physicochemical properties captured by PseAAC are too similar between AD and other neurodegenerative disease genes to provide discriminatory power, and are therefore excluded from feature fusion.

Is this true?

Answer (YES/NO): NO